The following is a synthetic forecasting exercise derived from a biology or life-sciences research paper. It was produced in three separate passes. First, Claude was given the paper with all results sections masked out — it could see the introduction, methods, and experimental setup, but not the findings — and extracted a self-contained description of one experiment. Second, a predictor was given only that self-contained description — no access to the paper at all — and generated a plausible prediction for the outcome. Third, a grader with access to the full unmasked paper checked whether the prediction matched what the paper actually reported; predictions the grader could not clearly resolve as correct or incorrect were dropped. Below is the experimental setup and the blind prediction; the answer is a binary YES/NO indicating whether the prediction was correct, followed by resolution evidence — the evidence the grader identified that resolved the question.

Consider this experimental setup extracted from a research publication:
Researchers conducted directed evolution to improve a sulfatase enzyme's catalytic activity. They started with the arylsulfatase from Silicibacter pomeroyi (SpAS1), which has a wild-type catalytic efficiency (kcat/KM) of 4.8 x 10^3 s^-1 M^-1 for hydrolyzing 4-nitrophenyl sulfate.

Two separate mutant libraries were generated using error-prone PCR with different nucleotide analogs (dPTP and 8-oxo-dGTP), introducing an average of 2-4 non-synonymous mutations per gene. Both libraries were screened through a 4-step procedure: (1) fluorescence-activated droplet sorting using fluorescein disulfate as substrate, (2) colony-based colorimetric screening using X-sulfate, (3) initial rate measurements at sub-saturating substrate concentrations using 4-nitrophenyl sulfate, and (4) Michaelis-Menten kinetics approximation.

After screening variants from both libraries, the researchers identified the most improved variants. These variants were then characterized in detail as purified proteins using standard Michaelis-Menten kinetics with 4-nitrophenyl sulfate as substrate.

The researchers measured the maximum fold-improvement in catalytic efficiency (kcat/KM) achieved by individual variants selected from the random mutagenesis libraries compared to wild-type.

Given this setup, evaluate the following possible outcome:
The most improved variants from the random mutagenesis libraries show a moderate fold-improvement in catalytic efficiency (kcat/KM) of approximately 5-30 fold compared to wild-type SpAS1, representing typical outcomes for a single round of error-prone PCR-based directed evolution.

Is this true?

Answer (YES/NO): YES